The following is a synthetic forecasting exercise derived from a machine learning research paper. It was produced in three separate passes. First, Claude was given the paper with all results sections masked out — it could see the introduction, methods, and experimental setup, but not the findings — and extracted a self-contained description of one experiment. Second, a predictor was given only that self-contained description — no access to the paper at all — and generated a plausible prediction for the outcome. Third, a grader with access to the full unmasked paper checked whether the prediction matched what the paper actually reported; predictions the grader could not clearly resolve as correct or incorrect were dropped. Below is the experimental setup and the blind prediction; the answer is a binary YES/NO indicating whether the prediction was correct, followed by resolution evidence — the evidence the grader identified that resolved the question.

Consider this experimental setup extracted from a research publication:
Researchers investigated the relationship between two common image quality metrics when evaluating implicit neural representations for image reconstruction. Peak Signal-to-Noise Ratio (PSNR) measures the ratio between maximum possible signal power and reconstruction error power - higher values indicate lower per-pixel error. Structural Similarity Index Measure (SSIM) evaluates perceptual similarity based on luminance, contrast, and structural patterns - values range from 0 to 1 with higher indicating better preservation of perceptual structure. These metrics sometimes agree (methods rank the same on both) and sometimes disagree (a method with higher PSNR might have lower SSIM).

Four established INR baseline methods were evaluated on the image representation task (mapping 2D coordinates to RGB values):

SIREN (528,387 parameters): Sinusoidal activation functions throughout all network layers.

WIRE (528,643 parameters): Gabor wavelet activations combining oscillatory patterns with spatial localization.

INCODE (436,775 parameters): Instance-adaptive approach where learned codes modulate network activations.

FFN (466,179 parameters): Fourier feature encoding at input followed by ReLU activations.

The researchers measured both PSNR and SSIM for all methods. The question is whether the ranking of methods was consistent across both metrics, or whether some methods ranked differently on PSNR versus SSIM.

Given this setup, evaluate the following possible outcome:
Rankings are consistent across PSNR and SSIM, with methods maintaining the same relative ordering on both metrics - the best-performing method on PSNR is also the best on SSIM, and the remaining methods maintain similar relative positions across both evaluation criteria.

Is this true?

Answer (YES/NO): YES